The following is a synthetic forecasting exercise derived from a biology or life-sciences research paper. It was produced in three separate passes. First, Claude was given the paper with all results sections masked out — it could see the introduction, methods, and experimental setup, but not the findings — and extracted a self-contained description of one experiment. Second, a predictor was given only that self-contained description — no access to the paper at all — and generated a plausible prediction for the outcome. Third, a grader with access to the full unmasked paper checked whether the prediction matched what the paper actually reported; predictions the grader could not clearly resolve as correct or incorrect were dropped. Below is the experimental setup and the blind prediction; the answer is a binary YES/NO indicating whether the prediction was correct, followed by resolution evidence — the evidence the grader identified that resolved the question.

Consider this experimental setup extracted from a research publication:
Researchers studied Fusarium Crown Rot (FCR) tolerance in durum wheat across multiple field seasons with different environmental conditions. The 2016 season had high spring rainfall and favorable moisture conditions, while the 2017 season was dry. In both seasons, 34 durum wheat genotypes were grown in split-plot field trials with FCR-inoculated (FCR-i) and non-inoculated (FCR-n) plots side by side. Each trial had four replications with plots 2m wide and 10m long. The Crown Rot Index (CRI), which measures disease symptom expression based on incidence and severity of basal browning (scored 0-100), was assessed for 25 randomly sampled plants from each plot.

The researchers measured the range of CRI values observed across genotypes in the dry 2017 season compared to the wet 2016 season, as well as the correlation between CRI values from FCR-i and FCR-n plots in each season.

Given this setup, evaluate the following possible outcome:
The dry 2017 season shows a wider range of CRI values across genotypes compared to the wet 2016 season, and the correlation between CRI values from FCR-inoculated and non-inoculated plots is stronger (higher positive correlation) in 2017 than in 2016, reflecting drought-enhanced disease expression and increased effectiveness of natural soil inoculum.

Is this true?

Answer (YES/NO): YES